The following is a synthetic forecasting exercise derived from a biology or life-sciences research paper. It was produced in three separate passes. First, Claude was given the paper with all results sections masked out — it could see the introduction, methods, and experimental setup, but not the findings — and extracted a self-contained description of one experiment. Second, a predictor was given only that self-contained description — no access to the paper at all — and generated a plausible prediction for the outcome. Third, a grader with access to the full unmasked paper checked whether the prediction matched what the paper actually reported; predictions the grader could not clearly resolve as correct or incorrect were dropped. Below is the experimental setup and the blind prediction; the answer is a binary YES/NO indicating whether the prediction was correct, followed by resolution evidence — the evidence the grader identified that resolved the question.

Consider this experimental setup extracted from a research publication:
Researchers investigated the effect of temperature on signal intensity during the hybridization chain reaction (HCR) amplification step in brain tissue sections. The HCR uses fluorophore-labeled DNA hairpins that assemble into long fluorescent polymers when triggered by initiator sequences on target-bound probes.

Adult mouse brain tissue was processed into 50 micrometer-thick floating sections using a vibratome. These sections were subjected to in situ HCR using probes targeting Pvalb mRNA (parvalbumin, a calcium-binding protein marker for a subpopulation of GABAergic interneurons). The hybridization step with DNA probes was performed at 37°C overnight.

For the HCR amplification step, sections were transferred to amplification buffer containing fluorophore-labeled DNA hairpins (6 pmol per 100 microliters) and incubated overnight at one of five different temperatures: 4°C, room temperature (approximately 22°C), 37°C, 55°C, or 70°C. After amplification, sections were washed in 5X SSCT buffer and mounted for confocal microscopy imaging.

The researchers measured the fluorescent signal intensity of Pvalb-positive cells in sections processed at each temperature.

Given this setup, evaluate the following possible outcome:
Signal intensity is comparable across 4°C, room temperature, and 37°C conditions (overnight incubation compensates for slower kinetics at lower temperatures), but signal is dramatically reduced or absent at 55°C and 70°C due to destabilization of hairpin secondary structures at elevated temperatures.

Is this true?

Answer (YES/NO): NO